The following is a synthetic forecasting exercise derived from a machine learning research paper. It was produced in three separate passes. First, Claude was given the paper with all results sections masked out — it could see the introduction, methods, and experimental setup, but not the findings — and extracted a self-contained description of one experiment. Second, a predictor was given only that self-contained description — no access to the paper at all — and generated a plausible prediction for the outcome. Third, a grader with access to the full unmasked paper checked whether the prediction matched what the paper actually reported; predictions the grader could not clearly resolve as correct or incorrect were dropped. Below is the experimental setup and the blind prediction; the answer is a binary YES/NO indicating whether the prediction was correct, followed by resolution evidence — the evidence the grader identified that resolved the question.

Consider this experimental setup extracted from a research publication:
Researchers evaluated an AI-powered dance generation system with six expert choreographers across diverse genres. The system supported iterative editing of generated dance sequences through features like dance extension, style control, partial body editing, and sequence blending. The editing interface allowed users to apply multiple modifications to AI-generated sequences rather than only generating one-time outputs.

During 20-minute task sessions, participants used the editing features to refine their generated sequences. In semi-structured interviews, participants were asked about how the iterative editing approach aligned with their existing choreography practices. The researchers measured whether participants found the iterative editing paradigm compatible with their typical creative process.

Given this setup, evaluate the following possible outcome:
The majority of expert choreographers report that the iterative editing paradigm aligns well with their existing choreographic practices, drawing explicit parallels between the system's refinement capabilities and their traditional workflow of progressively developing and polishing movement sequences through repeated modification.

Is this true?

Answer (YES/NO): YES